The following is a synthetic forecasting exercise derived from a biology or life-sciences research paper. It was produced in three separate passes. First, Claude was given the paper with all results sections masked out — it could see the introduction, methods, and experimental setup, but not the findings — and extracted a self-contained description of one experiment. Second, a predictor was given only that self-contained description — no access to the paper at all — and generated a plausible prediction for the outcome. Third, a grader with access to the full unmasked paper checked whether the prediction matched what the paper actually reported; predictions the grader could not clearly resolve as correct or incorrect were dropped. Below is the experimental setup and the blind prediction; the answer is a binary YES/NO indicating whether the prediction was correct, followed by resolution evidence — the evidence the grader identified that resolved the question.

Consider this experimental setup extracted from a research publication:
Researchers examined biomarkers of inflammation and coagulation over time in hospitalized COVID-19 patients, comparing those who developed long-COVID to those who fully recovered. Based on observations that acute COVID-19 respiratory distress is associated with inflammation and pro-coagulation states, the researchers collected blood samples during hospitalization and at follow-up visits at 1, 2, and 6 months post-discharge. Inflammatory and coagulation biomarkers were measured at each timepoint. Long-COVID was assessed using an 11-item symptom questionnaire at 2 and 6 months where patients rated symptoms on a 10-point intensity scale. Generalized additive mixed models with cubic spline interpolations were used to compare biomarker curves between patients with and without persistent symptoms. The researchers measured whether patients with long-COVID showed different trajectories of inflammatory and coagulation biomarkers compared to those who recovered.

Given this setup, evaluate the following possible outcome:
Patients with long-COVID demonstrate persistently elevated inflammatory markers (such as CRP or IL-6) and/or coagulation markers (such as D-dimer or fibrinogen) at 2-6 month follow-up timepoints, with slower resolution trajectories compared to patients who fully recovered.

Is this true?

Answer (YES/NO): NO